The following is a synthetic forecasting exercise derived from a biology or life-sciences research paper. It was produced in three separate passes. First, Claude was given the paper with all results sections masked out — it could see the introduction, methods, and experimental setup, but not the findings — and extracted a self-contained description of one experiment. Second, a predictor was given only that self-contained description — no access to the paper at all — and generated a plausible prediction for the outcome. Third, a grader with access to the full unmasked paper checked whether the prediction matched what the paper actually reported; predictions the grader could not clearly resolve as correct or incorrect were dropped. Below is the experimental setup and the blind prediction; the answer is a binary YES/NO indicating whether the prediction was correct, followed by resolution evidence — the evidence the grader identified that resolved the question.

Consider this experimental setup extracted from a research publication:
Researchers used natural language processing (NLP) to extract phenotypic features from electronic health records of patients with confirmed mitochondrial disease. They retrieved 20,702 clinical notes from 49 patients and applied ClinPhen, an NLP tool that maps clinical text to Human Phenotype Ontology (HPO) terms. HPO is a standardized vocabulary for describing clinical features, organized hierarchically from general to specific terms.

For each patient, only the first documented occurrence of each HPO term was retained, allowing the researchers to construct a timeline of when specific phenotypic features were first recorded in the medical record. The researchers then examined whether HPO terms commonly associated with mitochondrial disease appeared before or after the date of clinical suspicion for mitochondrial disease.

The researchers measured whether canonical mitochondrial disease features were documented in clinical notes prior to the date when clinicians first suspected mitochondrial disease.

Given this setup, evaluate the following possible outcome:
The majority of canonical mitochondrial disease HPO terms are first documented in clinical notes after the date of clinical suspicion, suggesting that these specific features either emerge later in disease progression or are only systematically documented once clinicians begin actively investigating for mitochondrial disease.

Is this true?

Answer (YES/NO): NO